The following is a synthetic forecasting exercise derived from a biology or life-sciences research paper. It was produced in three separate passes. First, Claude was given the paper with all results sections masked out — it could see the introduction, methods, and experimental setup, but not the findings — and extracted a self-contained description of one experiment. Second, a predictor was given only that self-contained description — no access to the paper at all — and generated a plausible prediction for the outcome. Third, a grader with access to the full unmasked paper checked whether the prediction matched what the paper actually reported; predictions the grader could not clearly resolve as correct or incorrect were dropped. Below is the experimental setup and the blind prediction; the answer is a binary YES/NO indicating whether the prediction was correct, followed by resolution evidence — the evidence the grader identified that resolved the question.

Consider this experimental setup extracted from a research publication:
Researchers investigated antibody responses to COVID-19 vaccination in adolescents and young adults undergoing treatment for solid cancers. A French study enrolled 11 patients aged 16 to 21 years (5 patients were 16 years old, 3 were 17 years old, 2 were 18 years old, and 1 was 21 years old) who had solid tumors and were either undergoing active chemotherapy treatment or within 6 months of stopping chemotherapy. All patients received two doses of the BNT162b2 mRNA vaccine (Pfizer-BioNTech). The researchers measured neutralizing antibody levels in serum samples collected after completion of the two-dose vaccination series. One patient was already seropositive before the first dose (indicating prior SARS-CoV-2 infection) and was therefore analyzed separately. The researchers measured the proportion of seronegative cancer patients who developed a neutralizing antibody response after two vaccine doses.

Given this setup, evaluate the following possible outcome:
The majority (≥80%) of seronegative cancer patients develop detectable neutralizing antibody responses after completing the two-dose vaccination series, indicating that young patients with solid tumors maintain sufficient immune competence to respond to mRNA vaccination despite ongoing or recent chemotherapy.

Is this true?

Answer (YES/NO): YES